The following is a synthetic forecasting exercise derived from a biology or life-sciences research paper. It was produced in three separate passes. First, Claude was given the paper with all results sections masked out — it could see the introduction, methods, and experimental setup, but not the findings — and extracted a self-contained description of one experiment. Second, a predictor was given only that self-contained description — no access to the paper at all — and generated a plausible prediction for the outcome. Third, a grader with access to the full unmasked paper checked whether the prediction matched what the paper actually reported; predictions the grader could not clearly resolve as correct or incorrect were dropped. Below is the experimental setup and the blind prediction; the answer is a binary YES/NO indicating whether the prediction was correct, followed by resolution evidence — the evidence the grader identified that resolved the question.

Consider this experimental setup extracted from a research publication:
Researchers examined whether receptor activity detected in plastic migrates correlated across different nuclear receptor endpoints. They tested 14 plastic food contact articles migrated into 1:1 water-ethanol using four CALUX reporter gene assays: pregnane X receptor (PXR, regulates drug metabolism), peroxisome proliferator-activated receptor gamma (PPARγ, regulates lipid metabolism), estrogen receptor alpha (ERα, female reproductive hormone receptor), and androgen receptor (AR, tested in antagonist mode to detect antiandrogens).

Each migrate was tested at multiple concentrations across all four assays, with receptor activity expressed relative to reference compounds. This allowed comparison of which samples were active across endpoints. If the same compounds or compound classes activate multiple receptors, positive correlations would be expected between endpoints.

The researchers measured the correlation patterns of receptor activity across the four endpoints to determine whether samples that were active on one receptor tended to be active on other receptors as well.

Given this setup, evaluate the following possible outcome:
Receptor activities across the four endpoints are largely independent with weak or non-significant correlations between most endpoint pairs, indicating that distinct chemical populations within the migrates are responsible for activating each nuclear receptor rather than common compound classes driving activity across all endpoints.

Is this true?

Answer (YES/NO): NO